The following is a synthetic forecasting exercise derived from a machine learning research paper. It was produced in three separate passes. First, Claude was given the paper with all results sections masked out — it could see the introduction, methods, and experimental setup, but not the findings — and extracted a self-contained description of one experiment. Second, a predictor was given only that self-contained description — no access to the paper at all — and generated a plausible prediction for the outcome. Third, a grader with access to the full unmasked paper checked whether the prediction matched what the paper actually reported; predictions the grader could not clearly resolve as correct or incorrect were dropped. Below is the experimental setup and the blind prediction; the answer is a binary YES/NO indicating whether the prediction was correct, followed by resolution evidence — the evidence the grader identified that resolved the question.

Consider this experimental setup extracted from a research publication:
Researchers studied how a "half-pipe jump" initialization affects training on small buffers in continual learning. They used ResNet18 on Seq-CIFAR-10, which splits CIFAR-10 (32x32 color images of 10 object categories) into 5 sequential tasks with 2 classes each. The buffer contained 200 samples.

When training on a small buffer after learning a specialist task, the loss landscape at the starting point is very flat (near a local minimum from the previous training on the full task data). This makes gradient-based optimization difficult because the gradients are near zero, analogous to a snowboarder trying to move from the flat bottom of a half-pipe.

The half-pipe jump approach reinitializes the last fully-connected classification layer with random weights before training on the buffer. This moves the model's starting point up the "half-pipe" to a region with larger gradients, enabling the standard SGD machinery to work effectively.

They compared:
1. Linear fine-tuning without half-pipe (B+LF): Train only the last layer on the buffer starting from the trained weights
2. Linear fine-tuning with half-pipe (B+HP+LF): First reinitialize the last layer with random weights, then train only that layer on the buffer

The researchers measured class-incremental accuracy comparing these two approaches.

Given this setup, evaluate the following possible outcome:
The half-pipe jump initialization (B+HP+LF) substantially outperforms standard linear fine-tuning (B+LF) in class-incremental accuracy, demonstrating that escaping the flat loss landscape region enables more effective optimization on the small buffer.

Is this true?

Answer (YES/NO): NO